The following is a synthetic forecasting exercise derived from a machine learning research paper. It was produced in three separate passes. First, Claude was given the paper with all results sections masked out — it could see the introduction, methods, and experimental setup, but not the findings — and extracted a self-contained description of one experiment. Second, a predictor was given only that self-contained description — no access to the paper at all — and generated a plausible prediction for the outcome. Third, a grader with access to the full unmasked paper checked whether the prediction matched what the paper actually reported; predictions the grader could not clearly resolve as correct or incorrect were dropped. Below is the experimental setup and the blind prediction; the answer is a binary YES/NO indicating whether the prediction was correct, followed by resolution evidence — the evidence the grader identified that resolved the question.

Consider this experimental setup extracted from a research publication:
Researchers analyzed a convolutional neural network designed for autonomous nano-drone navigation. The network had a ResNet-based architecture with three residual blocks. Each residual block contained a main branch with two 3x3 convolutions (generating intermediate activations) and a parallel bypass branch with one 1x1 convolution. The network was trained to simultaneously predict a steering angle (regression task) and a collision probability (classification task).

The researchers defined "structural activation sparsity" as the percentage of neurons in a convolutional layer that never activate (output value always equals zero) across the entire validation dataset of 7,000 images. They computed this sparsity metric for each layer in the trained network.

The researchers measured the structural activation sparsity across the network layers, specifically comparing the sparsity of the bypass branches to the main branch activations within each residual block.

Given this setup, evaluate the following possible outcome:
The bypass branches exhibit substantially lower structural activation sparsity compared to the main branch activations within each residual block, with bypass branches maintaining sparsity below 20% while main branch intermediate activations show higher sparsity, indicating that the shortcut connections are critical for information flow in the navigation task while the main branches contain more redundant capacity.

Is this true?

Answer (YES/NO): NO